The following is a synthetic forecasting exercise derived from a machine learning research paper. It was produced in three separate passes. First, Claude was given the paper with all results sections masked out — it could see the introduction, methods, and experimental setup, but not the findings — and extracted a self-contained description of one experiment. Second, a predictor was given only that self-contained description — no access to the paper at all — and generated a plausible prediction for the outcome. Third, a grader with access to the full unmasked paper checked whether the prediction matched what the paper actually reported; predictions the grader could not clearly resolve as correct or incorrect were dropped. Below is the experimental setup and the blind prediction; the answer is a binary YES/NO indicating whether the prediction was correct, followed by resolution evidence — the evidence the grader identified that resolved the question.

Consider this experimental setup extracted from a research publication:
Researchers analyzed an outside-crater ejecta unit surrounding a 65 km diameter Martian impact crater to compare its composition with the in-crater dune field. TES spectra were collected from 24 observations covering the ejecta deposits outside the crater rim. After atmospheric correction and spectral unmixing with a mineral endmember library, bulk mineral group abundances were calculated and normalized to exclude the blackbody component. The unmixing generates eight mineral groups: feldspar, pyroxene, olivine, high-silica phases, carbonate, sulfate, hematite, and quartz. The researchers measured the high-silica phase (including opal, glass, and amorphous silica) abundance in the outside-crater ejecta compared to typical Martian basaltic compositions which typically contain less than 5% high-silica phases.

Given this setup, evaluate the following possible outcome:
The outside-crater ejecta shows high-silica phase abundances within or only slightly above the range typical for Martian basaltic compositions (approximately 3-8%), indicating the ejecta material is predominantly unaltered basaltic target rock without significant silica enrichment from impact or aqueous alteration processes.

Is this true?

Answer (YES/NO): NO